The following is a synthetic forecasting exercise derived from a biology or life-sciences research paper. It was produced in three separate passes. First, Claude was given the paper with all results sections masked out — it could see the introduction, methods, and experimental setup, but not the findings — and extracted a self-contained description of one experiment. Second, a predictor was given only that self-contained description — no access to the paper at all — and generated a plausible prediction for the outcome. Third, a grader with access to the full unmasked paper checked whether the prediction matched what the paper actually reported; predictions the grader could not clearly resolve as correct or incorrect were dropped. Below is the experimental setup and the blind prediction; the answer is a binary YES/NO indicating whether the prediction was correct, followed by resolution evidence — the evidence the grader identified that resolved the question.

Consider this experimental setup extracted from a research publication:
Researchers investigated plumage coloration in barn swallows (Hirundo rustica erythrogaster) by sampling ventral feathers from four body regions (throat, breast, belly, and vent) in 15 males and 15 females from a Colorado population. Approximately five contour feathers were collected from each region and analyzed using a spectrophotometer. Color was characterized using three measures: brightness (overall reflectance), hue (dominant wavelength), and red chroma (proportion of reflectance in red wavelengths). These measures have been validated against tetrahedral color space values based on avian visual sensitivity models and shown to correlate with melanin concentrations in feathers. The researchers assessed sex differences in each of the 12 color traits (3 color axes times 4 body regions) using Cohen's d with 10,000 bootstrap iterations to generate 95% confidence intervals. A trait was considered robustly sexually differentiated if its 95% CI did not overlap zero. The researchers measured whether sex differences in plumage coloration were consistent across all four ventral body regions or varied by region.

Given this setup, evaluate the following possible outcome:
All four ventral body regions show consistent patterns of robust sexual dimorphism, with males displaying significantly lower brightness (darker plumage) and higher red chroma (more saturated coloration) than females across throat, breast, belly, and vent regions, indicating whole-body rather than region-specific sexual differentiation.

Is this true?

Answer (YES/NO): NO